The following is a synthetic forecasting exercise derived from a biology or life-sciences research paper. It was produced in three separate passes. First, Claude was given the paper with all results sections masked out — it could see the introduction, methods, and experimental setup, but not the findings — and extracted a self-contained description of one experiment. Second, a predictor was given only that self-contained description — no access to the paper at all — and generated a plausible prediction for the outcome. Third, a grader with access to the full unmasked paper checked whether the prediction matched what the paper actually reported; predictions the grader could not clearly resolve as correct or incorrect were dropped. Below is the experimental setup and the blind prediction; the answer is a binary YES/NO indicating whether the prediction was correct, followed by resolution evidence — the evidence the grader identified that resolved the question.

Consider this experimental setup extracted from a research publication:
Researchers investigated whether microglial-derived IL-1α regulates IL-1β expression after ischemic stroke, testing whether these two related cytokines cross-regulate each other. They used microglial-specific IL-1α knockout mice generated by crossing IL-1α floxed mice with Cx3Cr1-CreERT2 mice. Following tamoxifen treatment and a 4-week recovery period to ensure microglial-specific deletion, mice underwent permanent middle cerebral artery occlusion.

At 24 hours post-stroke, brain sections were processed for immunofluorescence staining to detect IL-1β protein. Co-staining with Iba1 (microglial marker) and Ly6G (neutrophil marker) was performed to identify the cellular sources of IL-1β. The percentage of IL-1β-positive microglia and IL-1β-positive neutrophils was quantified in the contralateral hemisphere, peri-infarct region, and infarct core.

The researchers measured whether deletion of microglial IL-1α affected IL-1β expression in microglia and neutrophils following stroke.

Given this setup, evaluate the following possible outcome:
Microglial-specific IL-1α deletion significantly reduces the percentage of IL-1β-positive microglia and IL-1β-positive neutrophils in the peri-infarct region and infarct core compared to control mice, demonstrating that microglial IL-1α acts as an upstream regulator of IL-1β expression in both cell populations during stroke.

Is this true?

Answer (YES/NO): NO